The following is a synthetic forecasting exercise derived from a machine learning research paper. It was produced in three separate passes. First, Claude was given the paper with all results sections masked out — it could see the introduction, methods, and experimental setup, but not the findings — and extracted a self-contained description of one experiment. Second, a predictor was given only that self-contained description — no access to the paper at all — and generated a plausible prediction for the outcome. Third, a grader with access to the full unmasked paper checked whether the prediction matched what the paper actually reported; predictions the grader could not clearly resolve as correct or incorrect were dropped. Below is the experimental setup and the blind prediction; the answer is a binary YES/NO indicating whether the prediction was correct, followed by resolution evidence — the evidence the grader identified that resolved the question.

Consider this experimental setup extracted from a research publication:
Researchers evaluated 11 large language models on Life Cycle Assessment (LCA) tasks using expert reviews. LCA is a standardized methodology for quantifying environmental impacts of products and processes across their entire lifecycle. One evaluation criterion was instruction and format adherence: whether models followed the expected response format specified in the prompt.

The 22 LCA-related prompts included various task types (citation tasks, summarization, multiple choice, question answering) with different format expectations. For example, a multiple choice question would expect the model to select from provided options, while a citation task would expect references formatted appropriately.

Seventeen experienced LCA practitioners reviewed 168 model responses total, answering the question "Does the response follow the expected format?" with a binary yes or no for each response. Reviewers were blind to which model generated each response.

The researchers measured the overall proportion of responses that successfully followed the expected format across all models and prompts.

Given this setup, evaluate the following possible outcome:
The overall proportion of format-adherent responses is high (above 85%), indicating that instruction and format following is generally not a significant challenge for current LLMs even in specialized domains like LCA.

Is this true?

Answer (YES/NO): NO